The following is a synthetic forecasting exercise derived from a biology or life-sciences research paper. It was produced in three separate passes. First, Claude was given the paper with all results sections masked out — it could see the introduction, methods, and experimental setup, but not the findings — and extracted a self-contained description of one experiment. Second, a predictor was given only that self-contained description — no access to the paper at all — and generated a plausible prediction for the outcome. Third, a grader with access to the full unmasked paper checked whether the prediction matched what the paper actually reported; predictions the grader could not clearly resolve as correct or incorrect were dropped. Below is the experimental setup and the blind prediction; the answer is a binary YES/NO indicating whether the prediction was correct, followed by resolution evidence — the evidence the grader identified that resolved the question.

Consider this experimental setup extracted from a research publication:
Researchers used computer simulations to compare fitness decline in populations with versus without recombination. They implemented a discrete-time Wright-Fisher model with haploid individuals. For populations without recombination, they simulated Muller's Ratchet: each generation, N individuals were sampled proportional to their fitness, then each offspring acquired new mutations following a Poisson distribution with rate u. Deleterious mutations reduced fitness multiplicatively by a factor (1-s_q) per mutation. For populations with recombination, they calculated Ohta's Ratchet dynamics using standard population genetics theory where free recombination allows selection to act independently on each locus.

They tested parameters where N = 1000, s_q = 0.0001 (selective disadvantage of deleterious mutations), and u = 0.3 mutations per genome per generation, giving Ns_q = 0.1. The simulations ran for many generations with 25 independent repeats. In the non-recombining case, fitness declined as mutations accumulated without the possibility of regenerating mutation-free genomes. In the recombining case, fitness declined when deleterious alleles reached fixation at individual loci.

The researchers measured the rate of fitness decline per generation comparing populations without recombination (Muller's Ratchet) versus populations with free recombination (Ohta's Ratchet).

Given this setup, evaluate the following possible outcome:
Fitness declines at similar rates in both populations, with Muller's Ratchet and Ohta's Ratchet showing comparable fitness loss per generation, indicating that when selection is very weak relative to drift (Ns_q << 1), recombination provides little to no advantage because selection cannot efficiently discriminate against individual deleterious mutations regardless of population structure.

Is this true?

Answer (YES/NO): YES